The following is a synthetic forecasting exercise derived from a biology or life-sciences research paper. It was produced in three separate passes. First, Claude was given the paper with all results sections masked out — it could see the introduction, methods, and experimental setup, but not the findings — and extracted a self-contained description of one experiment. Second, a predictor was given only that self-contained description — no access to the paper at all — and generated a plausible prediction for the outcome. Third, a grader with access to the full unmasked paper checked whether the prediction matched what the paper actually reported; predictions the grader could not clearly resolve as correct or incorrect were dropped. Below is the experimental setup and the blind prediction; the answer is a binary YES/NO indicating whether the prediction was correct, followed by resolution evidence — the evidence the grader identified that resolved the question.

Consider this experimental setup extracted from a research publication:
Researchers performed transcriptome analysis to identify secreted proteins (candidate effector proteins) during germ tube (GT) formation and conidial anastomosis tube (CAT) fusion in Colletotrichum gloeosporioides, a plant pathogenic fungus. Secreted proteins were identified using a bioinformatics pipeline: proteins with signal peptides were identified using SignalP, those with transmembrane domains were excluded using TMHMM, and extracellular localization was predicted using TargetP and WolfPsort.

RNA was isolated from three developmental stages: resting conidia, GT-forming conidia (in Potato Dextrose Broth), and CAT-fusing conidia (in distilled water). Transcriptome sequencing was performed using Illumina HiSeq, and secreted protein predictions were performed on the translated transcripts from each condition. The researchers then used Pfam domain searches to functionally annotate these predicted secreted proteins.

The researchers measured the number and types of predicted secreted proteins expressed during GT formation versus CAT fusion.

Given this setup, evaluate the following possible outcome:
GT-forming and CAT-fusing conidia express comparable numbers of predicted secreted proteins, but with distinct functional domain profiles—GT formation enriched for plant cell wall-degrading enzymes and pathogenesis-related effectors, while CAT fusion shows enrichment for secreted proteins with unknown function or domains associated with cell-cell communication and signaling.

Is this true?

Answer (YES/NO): NO